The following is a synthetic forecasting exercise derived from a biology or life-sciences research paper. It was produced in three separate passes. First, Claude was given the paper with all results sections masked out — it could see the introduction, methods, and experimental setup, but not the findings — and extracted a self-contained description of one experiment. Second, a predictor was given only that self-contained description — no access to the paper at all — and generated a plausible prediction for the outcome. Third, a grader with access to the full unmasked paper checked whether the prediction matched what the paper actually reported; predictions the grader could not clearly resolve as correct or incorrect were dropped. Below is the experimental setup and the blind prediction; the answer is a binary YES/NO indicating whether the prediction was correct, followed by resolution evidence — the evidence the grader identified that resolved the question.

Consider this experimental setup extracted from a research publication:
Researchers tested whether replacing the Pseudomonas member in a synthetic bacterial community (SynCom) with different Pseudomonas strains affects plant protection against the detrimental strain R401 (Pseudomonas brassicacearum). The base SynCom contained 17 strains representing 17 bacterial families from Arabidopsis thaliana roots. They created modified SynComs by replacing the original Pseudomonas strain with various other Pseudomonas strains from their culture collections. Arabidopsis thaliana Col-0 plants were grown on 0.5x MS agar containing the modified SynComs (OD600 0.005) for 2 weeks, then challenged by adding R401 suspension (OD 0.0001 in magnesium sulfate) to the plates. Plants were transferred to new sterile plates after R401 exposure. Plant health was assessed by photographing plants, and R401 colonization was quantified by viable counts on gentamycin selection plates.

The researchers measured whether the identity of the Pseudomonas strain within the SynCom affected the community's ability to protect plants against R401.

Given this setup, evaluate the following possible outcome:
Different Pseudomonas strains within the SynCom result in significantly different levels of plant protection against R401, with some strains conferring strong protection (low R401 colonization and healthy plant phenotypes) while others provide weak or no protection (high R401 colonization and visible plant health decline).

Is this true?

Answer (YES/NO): YES